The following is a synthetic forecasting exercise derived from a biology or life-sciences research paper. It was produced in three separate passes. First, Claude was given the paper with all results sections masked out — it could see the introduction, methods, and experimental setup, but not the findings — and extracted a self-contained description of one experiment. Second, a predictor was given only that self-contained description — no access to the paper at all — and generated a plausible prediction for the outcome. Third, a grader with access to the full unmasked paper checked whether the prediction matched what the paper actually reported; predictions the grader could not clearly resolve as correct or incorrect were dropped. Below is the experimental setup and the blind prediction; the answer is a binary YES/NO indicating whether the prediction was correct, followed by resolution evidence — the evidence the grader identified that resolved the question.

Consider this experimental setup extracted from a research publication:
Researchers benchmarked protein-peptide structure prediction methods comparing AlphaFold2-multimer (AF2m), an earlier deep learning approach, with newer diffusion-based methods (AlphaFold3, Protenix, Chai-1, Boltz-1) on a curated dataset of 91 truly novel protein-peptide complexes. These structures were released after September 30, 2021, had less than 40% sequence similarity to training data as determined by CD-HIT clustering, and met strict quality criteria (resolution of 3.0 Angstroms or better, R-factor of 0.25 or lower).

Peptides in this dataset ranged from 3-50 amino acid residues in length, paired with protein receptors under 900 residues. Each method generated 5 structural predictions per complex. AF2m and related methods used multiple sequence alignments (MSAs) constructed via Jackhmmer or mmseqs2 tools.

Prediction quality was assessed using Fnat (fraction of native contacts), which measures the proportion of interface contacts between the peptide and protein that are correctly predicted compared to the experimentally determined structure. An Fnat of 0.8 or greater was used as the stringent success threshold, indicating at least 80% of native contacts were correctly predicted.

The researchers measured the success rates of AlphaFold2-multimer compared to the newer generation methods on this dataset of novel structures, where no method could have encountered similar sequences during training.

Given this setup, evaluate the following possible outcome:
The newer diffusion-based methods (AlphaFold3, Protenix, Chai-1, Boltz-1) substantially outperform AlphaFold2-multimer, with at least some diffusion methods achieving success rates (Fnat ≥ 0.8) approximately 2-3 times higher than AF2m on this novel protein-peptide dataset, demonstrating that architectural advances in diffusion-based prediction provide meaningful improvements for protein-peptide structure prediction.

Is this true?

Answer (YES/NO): NO